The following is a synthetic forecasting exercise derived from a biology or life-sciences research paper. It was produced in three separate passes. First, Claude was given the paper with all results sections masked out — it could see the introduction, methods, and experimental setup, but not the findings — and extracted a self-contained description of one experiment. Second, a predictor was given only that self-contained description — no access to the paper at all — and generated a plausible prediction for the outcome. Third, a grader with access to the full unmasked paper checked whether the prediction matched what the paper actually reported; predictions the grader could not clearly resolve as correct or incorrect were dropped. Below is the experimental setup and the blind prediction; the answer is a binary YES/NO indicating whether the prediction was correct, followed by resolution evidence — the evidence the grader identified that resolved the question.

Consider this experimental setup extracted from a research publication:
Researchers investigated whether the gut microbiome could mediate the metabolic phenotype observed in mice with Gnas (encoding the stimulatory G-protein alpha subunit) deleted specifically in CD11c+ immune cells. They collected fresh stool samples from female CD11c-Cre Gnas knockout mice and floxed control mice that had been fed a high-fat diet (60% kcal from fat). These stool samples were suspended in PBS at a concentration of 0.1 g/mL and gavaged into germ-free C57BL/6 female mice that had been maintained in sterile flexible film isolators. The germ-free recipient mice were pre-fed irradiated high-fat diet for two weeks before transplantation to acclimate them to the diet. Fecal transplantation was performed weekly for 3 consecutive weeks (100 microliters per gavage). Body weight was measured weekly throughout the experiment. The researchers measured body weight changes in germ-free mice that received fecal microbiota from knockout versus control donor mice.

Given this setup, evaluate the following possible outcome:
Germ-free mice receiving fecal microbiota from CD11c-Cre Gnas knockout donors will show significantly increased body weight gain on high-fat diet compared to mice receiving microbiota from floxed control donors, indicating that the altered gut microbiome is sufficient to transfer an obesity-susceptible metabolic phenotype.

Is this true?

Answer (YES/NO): NO